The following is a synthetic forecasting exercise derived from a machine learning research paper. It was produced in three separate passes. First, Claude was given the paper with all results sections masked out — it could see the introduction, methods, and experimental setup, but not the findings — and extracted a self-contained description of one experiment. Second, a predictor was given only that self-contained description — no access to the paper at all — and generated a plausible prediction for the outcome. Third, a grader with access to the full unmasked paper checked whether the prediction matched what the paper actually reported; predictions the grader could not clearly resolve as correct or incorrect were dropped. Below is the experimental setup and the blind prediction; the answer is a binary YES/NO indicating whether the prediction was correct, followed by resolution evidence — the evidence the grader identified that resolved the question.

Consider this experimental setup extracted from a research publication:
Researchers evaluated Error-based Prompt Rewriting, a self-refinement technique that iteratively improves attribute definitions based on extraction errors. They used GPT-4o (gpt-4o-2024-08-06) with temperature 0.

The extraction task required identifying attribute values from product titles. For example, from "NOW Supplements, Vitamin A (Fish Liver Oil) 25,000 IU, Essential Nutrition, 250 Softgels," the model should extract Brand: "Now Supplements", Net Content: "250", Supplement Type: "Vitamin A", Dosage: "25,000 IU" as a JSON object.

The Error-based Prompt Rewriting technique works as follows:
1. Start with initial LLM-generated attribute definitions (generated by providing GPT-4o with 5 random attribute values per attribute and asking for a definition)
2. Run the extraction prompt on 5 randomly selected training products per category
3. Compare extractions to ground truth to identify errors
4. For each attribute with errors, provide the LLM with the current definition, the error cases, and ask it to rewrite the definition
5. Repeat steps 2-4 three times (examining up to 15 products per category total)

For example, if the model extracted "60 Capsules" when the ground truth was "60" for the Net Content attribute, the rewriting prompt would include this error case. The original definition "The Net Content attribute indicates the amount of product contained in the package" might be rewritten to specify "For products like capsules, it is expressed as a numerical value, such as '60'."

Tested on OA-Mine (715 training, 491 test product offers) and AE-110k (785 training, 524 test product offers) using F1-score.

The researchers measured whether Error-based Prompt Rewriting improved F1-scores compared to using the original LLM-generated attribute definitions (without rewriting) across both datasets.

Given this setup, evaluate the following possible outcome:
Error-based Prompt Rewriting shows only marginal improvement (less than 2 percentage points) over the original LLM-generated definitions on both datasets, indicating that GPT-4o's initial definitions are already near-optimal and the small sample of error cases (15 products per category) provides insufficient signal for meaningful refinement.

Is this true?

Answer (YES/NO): NO